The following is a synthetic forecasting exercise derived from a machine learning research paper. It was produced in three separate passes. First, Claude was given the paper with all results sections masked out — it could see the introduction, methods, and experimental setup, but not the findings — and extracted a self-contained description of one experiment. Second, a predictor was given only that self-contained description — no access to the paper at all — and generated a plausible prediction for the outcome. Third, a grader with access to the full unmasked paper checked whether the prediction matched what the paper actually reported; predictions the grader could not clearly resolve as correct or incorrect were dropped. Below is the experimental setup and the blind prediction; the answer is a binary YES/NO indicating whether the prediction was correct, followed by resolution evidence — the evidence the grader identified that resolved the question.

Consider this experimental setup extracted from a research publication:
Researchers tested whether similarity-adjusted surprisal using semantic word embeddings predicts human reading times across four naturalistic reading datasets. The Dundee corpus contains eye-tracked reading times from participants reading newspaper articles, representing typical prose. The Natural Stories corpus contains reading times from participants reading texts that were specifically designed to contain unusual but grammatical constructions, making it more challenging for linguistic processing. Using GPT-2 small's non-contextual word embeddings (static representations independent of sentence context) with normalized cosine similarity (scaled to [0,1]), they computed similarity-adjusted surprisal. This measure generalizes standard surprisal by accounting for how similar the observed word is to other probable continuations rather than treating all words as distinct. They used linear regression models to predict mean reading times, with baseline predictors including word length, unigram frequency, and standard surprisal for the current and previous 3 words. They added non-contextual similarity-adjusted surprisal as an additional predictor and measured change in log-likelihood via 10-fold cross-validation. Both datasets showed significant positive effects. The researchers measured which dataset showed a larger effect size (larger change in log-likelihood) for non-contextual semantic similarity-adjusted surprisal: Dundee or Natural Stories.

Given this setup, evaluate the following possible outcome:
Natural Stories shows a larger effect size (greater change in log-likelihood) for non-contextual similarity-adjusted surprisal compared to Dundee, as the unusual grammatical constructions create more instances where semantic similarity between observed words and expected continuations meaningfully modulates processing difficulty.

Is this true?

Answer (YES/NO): YES